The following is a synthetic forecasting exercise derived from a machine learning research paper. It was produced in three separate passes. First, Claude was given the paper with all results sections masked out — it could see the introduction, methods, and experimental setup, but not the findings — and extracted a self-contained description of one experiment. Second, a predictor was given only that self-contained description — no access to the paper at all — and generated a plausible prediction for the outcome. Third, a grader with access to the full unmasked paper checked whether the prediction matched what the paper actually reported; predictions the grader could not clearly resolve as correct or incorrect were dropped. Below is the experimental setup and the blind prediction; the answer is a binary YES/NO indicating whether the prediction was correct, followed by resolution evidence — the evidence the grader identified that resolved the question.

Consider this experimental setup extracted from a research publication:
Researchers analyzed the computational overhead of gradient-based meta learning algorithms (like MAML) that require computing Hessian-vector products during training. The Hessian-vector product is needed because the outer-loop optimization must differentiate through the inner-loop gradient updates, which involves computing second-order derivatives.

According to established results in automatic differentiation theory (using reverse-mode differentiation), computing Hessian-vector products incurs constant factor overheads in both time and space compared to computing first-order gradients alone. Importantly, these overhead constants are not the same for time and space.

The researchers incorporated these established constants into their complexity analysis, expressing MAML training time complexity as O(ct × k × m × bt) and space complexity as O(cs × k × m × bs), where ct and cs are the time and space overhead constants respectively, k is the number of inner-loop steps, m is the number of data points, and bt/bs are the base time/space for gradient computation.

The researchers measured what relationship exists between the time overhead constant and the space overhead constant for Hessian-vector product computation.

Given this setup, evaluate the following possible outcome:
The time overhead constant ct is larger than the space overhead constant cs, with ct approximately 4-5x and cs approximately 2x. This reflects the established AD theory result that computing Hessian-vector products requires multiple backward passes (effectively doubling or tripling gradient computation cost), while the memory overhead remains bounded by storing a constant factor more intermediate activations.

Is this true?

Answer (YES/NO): YES